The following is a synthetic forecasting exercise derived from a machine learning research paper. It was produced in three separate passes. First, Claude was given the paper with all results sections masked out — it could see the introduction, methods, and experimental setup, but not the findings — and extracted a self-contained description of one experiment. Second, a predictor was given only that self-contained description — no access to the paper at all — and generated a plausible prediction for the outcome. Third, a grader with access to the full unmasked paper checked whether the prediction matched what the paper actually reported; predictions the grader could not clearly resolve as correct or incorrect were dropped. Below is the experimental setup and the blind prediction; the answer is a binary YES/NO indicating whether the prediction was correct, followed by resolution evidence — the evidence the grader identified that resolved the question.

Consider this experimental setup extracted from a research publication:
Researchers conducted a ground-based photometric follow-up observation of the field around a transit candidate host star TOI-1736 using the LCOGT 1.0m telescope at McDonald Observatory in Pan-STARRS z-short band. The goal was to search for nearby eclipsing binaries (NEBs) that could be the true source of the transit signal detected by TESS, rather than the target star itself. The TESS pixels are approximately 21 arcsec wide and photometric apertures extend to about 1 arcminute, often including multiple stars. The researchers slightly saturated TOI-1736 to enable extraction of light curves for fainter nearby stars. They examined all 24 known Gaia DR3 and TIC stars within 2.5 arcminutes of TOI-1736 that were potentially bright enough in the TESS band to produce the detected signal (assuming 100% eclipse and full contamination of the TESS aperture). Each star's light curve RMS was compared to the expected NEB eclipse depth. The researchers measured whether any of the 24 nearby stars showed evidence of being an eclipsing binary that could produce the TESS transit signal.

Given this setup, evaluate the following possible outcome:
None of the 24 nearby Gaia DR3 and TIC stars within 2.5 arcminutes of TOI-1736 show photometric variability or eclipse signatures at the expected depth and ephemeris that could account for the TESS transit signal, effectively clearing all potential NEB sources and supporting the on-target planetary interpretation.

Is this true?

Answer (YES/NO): YES